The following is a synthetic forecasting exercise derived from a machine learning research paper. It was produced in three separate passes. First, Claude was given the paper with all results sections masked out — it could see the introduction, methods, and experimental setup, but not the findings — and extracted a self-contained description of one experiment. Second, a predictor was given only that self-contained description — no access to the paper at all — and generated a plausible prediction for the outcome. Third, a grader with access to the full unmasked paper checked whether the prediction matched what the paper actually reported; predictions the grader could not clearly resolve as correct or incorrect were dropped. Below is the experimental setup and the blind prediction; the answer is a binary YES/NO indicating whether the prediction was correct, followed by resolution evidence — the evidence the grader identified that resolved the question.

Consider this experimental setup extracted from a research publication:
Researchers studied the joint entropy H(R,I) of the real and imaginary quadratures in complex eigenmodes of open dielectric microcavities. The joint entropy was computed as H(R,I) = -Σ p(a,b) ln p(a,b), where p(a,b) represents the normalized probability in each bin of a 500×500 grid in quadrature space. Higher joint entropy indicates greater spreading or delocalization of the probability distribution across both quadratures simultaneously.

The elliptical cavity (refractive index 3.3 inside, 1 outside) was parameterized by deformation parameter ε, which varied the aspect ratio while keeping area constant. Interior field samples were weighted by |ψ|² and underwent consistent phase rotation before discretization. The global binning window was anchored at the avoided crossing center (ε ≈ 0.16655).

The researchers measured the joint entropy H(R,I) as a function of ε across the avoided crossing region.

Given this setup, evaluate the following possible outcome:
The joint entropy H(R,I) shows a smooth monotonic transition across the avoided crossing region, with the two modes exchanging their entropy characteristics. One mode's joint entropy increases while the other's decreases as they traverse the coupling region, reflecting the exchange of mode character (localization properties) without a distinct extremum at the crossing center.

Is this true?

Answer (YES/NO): NO